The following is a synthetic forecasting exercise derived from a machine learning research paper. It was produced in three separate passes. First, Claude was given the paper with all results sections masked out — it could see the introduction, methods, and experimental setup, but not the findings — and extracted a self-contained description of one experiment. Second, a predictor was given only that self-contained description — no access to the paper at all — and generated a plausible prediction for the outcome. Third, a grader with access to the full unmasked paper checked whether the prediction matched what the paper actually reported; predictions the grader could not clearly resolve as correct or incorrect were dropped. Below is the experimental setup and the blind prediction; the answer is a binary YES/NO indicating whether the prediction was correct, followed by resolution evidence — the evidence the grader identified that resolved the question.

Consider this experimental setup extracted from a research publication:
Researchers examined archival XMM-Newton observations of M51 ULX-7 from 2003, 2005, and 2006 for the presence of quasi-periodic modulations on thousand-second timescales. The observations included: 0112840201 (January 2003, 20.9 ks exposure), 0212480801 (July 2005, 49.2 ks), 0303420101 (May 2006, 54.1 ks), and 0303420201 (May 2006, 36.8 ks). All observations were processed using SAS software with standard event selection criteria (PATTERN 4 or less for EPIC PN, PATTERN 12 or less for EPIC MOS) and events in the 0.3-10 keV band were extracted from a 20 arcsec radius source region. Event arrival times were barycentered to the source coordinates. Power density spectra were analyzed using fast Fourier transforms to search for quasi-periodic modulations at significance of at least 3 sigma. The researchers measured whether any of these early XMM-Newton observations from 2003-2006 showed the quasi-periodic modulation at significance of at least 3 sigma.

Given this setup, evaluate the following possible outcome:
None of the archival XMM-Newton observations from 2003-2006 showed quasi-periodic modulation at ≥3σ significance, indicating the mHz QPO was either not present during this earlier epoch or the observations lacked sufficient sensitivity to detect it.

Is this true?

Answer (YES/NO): YES